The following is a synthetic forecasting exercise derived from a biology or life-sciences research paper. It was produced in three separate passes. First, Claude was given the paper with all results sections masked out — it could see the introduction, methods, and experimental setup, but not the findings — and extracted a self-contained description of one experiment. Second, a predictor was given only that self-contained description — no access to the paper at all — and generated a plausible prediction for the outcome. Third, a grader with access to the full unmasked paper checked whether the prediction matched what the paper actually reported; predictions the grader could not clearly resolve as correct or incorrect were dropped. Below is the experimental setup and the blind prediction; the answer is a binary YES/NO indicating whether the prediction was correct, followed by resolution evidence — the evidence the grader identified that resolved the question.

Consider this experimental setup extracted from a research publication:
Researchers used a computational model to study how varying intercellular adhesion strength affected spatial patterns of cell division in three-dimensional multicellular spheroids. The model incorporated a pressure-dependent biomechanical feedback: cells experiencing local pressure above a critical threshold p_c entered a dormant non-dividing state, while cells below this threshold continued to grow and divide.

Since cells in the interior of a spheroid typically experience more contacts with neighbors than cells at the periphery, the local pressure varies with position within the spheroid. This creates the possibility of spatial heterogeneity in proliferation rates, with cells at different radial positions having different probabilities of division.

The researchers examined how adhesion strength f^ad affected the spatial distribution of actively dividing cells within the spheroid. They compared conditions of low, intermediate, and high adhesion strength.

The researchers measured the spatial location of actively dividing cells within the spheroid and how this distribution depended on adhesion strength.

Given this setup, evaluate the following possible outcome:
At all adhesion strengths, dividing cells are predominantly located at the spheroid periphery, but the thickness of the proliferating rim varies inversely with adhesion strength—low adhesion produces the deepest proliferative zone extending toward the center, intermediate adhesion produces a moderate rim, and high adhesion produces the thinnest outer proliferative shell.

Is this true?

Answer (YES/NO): NO